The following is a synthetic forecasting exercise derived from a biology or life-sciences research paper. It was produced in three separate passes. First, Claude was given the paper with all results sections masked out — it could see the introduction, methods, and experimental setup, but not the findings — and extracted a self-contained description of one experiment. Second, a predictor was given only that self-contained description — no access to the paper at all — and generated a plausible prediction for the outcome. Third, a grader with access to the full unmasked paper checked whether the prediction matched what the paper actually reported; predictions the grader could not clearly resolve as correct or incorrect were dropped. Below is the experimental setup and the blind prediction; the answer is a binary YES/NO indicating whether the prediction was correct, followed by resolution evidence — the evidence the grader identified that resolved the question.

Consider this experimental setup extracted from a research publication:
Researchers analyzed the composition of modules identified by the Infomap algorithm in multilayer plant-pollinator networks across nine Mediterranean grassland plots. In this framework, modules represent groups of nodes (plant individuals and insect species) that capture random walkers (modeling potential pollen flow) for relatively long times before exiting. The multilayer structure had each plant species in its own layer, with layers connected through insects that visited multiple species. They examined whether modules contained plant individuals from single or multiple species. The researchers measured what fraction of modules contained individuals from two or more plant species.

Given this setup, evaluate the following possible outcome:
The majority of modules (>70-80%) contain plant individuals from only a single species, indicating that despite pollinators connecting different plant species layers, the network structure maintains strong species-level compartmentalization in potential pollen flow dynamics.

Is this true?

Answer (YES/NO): NO